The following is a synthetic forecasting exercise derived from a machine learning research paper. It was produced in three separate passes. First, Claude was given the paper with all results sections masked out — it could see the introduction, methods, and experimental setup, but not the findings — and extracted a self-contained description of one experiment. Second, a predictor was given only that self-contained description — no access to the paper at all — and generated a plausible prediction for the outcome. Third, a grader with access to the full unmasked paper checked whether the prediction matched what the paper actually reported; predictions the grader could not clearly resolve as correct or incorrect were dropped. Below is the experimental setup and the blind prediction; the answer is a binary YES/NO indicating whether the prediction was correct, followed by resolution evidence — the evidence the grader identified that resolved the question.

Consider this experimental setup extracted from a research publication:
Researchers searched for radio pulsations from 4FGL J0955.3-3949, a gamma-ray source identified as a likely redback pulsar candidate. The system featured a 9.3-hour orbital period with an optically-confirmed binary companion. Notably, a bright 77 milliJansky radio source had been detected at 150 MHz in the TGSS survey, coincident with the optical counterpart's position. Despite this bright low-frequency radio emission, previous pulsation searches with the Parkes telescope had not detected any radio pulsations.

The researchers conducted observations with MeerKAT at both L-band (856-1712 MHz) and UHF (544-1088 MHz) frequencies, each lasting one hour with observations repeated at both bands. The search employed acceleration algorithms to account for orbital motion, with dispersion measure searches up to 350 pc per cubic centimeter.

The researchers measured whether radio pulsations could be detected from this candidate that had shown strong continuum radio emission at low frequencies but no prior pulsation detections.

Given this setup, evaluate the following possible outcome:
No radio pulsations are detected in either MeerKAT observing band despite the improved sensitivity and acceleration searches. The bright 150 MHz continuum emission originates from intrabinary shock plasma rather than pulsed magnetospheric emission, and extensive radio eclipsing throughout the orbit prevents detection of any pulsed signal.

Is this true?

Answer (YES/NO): NO